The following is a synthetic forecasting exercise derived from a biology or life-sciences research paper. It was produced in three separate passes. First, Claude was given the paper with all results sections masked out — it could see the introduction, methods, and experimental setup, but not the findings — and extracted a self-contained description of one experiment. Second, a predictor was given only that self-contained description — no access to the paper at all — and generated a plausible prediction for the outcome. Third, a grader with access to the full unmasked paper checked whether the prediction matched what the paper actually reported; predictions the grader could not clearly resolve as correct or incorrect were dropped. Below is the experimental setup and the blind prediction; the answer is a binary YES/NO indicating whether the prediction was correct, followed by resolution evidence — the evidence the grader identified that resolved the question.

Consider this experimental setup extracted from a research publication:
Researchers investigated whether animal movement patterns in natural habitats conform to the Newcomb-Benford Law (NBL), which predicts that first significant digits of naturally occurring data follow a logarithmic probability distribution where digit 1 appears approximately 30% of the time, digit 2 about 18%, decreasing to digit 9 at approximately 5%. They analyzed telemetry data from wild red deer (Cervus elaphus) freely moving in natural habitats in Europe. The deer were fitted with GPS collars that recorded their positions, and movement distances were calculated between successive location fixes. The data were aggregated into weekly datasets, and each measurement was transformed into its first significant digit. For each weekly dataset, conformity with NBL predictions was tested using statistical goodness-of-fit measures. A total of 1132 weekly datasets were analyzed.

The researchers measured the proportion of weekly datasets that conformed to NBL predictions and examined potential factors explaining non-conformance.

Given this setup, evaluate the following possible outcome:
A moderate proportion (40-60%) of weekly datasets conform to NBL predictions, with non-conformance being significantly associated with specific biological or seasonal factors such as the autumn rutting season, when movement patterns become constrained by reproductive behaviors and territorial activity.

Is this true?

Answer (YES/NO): NO